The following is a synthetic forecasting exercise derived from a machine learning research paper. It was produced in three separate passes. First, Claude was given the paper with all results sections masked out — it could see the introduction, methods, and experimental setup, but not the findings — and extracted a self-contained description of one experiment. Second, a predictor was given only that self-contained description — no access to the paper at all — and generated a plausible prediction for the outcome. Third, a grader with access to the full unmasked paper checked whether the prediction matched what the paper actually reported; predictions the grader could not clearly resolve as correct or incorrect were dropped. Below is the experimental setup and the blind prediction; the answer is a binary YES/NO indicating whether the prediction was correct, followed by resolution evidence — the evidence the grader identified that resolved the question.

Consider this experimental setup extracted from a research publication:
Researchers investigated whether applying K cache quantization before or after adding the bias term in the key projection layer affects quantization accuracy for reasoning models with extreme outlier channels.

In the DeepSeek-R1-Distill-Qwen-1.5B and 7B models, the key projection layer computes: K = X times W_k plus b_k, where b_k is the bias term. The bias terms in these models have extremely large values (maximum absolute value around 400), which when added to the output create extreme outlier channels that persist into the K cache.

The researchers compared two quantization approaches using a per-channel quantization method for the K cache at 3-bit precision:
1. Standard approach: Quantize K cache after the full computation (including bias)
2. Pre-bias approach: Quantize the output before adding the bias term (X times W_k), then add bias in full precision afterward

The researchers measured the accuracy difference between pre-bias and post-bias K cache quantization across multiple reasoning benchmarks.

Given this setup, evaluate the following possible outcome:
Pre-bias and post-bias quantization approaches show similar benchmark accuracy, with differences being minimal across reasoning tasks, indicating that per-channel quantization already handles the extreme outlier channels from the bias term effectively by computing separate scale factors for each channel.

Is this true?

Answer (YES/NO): NO